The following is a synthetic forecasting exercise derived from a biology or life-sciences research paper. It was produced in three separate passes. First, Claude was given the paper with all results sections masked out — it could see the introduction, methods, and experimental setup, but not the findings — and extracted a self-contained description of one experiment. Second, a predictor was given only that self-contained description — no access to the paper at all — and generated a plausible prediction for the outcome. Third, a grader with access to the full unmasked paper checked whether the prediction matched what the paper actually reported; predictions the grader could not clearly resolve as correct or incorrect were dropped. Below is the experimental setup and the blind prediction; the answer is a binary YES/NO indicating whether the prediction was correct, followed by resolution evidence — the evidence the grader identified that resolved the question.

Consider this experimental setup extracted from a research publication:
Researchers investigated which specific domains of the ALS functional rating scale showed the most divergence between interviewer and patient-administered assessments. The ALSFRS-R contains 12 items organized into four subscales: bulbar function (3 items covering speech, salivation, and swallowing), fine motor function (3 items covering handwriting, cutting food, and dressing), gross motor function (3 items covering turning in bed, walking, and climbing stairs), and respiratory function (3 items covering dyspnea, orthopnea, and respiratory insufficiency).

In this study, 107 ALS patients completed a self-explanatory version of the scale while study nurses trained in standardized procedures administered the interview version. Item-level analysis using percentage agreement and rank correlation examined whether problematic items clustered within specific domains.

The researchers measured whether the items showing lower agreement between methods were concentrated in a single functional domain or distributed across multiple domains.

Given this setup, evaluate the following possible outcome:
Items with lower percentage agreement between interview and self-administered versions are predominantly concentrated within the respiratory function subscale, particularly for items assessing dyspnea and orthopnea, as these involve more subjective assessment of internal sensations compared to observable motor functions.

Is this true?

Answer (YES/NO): NO